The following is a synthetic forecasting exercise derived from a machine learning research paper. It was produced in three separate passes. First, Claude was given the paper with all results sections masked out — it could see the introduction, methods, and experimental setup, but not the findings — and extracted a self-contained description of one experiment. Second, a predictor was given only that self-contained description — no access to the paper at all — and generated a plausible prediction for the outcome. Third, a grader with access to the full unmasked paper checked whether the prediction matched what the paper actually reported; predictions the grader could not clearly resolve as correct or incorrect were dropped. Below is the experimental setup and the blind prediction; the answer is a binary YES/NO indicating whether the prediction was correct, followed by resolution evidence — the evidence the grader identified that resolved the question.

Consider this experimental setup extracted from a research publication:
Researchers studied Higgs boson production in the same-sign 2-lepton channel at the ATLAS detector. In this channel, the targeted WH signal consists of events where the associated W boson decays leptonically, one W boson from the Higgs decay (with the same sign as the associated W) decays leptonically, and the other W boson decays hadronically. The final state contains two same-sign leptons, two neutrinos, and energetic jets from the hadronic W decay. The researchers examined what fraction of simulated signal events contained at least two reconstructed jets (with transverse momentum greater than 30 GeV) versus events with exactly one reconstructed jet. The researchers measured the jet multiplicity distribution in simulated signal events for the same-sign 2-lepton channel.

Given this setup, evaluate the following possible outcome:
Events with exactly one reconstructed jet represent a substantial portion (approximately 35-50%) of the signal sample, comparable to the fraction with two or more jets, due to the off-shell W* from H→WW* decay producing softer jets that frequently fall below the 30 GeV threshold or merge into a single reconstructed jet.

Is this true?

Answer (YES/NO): NO